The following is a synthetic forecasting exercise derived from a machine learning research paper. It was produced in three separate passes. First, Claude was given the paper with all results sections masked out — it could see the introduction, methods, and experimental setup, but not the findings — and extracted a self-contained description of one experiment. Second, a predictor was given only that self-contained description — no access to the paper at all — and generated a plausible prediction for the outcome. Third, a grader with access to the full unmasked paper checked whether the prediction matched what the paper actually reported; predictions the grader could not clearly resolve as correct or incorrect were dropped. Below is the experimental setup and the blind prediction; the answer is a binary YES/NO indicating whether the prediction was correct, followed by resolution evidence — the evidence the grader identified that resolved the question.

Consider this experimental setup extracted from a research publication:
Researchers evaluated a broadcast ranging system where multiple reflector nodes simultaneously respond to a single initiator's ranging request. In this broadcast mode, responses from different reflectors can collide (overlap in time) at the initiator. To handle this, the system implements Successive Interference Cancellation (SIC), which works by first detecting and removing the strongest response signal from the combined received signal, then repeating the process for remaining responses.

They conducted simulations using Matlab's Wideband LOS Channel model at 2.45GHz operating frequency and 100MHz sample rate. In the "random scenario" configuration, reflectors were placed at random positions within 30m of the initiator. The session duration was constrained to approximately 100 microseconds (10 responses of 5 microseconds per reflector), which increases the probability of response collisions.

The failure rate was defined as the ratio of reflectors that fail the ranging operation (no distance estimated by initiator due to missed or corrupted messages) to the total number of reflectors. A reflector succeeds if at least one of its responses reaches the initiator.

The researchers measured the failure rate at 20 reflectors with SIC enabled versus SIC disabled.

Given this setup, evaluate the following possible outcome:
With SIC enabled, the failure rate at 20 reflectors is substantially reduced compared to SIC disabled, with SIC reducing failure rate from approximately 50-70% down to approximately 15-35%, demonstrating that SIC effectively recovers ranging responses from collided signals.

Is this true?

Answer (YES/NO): NO